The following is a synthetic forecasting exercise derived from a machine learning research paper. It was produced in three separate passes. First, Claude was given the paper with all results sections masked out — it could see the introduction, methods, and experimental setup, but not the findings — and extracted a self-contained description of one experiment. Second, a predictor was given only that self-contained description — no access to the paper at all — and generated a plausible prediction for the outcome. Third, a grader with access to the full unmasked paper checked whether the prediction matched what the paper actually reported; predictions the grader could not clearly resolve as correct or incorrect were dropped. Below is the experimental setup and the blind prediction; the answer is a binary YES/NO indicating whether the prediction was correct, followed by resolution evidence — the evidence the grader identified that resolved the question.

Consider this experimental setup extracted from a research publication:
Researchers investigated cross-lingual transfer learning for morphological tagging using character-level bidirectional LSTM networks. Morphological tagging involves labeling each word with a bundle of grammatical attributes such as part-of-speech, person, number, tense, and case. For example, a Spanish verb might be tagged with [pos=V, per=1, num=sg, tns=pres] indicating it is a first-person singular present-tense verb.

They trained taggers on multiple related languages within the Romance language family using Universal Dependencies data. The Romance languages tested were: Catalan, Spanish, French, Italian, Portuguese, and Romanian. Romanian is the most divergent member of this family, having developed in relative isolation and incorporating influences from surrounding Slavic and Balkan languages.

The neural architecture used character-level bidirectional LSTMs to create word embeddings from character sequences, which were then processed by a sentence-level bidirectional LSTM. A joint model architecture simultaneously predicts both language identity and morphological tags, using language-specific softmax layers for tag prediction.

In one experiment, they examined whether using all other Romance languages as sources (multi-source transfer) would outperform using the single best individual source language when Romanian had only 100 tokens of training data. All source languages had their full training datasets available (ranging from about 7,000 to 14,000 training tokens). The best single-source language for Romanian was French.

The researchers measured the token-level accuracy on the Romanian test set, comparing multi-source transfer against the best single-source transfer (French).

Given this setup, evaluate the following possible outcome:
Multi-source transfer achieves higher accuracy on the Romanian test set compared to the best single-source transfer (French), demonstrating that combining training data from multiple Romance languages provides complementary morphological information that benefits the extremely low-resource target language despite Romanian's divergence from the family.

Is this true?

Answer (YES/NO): NO